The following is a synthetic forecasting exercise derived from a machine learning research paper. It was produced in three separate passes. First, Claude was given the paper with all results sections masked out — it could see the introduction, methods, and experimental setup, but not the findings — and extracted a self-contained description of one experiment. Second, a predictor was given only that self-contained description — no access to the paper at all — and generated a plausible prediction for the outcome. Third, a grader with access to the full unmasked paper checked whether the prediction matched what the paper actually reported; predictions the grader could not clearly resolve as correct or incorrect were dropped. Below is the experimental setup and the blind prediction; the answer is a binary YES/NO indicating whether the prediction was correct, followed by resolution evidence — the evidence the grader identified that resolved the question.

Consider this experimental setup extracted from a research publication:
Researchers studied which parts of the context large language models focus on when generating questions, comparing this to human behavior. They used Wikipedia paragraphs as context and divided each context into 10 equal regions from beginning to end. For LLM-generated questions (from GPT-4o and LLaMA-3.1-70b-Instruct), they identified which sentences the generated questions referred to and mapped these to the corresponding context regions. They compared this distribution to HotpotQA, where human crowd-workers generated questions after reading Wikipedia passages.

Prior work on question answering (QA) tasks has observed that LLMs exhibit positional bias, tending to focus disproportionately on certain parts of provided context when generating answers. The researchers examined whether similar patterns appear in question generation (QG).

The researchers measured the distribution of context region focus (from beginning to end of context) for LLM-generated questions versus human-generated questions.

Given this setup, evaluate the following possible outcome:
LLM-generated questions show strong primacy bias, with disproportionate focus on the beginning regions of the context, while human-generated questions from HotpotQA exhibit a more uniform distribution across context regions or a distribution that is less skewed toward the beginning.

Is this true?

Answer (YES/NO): NO